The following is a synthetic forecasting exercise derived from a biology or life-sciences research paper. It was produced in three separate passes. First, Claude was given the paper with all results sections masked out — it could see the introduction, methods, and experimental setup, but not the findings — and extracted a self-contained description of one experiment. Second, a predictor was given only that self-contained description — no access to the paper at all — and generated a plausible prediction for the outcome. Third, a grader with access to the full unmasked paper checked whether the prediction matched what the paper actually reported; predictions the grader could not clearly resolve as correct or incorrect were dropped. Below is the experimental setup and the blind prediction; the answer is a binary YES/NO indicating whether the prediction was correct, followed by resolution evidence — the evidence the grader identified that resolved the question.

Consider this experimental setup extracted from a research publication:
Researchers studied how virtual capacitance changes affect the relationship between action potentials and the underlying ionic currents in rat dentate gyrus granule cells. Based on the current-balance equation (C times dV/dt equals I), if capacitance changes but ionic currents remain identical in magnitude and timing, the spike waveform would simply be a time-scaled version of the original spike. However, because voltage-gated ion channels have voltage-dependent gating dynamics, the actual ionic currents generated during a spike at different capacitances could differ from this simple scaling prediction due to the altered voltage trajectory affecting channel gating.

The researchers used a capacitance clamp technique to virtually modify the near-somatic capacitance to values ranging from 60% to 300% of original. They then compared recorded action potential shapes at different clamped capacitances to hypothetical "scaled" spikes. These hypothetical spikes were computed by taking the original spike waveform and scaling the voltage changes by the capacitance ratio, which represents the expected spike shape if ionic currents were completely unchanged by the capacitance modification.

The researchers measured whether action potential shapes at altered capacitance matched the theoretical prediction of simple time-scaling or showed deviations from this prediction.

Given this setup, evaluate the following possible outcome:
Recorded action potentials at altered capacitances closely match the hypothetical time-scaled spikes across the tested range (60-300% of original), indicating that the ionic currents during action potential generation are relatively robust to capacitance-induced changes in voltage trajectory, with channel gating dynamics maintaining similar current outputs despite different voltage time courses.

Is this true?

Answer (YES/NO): NO